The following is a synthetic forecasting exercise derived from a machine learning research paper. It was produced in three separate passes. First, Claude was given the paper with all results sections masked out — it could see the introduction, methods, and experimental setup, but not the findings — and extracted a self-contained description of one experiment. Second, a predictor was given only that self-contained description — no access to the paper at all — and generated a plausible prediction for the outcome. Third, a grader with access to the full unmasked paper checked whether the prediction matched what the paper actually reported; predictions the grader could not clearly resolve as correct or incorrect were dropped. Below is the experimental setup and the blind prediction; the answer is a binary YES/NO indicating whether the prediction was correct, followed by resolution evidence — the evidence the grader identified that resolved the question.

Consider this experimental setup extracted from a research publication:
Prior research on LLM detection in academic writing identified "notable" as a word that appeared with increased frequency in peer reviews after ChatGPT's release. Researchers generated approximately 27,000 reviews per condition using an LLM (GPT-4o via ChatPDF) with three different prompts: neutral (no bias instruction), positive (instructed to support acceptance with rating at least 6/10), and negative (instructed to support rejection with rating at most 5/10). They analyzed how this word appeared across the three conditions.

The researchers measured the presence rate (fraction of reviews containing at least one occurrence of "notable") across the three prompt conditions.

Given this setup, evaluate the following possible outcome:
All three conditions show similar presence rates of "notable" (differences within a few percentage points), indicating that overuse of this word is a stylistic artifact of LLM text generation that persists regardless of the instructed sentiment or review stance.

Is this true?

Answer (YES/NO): NO